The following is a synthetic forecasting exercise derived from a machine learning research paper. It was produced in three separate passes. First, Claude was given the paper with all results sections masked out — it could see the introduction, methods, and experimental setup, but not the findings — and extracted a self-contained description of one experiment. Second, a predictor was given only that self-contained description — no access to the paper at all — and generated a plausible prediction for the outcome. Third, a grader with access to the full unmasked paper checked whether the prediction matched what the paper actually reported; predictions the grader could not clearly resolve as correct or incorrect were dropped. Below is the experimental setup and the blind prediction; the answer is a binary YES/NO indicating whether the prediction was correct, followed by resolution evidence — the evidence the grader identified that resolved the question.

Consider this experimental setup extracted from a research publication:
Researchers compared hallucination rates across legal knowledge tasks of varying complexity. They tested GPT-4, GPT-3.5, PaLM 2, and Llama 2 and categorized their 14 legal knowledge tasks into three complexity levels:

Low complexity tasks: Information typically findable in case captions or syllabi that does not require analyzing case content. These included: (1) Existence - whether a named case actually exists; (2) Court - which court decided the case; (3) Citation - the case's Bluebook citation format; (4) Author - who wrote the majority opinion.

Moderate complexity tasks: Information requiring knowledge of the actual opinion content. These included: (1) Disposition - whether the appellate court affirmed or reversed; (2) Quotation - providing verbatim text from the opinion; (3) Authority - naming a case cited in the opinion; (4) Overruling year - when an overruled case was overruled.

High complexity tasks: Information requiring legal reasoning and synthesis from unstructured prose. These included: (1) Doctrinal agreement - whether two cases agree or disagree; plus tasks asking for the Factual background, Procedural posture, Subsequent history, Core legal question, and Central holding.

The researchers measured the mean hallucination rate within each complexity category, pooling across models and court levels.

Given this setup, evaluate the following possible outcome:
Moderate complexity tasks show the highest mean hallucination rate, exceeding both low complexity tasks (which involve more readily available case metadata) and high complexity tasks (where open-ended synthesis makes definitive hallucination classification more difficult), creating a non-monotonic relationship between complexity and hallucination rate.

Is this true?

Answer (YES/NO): NO